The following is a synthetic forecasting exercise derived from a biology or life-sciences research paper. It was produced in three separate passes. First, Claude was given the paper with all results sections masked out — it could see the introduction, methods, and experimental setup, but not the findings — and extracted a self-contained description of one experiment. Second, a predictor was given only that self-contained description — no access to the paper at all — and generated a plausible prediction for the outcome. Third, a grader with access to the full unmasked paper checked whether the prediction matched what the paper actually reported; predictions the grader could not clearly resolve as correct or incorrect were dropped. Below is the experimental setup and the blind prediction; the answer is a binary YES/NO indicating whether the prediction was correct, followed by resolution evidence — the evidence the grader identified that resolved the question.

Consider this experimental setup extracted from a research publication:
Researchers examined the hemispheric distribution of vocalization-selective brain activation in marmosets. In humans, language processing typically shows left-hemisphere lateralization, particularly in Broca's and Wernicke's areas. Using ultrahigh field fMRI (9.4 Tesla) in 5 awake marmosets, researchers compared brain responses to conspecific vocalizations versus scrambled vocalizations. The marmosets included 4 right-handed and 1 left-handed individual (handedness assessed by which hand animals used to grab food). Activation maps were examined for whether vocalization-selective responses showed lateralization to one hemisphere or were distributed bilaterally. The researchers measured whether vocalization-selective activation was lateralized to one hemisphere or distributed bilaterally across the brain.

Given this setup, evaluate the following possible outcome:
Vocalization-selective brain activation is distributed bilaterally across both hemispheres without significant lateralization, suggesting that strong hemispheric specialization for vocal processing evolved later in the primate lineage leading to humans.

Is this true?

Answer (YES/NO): NO